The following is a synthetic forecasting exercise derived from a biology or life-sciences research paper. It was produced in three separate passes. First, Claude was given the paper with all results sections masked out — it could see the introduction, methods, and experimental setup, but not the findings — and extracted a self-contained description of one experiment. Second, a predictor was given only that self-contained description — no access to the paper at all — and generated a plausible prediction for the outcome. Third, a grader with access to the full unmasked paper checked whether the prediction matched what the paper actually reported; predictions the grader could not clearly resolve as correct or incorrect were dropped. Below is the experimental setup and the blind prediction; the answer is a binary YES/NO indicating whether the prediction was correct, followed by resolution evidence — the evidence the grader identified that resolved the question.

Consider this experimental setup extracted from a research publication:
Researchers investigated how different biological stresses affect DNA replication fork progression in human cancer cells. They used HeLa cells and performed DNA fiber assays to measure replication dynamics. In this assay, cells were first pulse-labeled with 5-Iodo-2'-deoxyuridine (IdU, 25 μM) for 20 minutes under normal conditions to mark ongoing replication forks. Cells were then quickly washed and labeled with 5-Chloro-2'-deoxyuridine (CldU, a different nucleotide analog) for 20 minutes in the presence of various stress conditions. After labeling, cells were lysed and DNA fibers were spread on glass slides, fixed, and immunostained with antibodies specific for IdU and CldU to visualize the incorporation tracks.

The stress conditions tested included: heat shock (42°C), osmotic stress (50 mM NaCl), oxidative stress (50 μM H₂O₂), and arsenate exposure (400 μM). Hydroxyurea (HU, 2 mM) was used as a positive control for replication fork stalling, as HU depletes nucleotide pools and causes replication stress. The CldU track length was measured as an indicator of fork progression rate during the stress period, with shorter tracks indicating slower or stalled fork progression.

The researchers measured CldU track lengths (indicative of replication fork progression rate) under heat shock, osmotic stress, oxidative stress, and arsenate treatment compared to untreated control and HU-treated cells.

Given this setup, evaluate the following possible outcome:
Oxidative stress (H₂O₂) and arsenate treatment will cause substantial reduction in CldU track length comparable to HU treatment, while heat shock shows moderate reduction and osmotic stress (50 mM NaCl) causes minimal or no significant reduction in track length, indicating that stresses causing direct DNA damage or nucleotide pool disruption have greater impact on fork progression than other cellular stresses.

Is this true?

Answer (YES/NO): NO